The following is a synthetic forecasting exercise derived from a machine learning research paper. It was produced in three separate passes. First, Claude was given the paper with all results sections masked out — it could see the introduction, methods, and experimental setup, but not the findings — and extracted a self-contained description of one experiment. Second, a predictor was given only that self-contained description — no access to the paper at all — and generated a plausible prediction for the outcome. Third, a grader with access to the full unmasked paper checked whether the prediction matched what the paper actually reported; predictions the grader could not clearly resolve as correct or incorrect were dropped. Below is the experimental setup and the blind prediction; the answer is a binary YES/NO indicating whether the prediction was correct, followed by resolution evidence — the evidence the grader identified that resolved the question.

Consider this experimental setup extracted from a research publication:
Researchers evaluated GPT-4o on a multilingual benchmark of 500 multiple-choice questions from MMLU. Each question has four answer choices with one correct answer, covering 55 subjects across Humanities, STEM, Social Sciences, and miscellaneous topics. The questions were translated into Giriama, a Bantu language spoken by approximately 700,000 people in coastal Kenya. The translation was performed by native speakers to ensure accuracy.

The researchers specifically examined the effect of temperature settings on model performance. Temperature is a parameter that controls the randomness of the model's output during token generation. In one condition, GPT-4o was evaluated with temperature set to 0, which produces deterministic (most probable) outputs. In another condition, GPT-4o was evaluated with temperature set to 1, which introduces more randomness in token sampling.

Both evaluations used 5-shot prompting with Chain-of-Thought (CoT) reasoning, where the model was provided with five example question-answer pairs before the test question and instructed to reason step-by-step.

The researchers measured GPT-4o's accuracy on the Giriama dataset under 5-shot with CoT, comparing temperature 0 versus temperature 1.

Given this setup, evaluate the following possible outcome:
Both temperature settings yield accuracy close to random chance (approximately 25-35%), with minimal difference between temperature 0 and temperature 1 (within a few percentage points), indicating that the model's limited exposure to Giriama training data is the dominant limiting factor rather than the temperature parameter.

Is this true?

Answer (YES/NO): NO